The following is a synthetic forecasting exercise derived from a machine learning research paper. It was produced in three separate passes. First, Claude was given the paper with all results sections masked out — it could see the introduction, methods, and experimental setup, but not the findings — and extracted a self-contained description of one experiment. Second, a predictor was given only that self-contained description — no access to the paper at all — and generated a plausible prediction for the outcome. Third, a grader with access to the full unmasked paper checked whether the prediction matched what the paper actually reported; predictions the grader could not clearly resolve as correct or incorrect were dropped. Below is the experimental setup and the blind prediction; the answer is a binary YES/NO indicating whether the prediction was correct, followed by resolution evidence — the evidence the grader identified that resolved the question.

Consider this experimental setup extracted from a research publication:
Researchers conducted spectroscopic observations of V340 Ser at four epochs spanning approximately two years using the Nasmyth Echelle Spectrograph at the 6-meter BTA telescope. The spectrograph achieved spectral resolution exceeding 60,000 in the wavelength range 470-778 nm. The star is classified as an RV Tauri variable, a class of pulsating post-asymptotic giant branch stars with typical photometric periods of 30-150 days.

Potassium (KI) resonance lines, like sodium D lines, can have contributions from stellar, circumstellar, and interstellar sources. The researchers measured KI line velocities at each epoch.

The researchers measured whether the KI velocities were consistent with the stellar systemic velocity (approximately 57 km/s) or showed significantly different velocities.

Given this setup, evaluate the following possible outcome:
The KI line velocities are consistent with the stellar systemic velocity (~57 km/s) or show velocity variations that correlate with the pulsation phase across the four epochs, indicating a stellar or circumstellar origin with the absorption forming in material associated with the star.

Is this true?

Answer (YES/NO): NO